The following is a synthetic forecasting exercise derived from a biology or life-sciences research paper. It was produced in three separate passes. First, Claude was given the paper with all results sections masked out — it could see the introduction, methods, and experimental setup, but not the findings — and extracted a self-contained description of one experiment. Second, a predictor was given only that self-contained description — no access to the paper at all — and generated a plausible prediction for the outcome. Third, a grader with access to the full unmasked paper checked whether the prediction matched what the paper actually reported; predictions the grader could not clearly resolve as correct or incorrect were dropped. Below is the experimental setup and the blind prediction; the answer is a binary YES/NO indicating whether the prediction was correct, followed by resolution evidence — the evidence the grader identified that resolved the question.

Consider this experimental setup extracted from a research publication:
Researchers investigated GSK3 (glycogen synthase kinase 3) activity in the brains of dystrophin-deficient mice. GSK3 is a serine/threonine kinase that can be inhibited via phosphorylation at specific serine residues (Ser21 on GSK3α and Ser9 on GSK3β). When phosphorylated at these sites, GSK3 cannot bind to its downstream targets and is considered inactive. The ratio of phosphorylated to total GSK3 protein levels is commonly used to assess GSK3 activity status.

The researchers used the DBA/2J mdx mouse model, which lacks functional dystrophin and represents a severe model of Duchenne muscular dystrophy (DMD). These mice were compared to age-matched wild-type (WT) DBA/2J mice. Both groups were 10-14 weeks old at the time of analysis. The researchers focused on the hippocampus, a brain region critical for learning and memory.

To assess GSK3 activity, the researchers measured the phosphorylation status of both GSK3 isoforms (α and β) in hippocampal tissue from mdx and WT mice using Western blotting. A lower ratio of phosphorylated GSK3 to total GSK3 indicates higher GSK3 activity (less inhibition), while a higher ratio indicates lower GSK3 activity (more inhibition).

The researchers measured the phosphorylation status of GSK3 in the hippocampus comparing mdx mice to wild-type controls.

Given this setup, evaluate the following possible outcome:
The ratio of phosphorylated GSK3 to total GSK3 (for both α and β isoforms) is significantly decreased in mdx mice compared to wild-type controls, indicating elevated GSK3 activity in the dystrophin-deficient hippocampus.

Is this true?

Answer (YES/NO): NO